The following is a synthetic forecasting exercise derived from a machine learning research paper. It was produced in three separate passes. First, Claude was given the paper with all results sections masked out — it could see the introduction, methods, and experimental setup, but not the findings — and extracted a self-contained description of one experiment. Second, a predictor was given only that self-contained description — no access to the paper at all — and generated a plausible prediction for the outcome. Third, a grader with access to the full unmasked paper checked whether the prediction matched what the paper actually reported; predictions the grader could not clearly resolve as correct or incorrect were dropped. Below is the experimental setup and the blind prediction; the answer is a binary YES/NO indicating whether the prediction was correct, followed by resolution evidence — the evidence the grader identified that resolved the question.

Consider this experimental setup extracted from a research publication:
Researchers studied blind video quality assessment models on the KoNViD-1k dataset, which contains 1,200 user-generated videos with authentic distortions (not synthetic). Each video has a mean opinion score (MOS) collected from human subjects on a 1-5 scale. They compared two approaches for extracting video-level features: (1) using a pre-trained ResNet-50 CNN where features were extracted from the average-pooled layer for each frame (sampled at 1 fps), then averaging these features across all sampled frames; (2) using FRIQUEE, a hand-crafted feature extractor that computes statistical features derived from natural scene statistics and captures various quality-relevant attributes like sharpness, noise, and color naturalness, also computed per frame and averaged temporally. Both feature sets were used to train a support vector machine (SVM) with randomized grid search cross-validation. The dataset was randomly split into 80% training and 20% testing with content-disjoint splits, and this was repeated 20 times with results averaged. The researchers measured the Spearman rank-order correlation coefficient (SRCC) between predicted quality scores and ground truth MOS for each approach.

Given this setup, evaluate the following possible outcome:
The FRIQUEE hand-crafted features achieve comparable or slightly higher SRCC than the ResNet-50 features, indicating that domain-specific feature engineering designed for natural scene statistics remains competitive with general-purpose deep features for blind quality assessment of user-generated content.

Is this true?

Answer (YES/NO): NO